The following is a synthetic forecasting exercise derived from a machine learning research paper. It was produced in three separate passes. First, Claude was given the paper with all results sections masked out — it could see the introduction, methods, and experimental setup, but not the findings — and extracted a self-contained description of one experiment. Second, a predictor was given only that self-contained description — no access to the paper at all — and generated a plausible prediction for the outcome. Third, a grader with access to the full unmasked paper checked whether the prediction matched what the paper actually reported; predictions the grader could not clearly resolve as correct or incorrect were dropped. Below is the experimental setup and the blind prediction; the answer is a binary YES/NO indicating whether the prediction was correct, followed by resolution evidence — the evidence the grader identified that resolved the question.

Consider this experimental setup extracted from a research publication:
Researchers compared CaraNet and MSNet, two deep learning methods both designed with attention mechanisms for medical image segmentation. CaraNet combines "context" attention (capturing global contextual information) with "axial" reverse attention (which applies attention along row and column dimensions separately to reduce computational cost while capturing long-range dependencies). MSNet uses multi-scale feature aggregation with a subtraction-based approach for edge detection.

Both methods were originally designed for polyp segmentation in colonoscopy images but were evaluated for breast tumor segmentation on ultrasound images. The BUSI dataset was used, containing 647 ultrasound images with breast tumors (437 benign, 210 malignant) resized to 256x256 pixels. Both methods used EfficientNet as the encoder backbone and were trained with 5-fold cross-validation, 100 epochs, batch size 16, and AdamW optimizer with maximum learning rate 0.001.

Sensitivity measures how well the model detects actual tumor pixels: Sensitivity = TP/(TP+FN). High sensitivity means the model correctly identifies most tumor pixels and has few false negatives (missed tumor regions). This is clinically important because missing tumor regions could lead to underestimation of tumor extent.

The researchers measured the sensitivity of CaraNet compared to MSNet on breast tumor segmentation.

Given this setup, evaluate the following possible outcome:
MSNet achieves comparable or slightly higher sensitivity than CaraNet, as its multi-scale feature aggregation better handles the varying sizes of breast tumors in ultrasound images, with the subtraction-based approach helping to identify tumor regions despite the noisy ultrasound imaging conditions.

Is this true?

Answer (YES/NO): NO